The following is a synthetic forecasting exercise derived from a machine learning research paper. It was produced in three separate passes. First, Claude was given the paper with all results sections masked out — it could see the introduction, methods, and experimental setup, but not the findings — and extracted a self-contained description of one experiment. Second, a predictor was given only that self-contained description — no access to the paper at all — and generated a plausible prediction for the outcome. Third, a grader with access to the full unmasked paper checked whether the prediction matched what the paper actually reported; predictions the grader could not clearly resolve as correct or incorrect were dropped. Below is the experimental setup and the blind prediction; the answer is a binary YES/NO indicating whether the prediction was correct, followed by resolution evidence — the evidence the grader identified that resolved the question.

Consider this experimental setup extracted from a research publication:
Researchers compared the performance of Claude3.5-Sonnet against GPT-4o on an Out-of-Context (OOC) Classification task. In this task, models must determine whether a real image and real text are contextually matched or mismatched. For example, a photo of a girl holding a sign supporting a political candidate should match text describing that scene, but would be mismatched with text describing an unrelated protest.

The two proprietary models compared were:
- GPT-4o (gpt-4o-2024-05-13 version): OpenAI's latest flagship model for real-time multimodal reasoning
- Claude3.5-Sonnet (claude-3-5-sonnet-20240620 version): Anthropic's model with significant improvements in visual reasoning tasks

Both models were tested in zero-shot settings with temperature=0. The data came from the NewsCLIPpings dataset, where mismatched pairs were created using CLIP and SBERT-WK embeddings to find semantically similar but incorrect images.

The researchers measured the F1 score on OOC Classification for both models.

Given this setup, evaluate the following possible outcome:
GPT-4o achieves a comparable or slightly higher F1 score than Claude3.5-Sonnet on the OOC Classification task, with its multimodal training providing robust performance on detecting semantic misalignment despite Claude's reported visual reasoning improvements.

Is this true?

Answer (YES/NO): NO